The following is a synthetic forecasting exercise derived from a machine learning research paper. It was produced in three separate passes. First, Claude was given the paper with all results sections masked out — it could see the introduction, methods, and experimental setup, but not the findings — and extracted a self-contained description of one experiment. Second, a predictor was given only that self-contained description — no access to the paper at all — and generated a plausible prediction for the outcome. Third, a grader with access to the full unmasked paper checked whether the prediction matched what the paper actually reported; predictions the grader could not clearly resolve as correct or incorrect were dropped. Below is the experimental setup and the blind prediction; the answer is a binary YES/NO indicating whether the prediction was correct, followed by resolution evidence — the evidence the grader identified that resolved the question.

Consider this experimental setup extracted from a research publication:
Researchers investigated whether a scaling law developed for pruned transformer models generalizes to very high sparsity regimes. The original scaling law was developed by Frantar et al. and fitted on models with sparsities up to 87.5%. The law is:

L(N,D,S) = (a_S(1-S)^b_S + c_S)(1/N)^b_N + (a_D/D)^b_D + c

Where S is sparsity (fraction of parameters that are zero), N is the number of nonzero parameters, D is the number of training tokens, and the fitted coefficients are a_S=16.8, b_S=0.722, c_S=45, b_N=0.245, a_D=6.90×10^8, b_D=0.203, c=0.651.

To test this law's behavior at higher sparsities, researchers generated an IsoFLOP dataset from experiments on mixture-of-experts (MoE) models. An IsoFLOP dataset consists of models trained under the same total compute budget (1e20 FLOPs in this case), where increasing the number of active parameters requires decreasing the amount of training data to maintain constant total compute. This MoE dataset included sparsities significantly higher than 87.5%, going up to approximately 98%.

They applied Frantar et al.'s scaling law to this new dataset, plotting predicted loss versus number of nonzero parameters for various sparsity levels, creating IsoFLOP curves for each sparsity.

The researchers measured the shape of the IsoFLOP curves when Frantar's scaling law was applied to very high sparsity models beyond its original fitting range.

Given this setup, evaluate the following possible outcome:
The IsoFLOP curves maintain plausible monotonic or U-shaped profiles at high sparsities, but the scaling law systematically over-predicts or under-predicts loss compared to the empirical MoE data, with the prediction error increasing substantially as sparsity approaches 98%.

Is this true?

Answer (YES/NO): NO